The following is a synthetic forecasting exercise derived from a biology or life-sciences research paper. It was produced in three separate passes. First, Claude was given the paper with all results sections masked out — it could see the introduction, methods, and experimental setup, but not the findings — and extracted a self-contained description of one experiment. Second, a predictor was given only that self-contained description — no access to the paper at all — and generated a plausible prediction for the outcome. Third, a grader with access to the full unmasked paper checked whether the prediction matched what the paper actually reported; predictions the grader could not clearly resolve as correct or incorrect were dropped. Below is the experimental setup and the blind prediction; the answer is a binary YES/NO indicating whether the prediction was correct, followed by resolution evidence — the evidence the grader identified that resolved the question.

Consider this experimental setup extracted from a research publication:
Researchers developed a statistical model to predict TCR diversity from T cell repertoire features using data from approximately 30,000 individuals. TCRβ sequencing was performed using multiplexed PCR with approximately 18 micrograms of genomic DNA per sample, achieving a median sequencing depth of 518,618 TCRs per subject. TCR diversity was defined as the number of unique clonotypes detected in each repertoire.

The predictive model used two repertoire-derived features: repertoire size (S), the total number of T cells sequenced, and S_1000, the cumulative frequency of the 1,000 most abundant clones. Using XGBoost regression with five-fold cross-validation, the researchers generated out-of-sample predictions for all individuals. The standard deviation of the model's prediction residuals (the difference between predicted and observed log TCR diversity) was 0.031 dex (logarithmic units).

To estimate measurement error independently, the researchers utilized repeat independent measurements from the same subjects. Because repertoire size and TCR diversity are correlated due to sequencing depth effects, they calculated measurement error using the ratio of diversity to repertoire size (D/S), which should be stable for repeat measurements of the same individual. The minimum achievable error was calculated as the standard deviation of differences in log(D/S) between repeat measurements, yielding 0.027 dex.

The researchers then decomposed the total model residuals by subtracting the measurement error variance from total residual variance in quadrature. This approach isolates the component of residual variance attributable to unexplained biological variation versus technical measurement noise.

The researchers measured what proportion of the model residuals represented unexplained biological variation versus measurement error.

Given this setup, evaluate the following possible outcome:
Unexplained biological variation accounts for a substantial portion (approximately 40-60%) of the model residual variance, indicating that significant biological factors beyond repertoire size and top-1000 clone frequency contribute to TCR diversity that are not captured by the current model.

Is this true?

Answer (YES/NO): NO